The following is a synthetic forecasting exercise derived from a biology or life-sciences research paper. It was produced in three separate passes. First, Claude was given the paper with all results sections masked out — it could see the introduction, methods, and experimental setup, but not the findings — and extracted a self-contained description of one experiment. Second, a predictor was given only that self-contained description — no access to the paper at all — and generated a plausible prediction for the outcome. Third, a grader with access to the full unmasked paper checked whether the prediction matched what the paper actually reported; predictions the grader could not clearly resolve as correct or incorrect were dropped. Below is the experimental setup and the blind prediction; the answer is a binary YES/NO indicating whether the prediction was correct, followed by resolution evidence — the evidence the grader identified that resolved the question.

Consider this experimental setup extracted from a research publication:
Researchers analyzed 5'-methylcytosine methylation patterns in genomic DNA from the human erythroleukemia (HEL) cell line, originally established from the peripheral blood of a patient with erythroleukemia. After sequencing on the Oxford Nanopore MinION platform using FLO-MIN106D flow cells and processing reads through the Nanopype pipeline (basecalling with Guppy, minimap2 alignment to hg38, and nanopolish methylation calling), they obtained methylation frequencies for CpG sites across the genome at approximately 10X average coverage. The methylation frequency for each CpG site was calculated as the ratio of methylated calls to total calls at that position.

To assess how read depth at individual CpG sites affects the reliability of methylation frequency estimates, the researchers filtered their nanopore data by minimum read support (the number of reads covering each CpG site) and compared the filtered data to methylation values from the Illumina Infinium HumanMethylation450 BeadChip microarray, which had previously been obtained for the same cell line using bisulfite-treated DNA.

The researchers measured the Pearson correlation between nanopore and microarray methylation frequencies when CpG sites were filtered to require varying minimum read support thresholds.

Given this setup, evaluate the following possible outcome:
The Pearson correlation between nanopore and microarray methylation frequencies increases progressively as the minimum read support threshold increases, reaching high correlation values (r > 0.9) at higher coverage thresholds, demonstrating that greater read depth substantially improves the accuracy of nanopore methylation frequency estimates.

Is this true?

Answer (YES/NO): NO